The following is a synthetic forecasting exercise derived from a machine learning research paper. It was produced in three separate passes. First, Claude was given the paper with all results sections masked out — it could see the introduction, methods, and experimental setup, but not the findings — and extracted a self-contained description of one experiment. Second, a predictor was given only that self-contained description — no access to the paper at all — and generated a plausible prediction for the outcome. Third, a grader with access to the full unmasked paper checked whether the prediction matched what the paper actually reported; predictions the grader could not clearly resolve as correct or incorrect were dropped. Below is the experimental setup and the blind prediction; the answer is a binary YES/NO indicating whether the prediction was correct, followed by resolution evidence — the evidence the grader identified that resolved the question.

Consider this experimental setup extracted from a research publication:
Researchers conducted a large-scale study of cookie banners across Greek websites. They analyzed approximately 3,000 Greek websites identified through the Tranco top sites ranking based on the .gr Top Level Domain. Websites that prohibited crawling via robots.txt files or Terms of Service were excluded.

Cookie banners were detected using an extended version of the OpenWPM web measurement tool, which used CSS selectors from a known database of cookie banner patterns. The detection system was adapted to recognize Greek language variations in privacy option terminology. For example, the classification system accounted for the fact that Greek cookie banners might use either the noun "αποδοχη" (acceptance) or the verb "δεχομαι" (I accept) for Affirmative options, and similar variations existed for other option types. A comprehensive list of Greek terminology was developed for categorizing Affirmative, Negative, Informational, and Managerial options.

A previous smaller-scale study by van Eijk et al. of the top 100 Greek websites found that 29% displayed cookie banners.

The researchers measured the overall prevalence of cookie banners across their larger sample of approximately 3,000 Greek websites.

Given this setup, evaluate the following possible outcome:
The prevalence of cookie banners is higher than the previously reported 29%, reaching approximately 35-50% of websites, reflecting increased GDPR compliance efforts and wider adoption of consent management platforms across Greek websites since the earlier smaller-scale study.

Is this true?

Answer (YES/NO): YES